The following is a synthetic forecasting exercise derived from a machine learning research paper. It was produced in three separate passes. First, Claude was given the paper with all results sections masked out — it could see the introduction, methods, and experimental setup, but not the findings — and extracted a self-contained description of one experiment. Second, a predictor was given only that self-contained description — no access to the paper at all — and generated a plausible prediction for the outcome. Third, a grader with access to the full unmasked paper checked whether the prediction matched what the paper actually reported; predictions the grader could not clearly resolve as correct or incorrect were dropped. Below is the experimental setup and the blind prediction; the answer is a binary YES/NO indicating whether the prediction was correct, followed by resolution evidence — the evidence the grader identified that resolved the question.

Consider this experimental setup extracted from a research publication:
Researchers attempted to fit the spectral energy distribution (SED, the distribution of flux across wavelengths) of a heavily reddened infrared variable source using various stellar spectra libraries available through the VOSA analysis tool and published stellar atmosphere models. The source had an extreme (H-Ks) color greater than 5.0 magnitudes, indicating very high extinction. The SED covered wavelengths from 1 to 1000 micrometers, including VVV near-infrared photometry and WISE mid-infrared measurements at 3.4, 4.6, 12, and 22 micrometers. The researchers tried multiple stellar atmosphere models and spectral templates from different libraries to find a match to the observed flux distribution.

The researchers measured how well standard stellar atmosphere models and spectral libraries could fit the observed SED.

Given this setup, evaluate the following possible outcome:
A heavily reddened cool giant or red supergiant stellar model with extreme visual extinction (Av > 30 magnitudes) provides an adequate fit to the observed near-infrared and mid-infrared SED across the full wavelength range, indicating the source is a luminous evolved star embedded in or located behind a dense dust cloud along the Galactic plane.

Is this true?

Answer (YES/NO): NO